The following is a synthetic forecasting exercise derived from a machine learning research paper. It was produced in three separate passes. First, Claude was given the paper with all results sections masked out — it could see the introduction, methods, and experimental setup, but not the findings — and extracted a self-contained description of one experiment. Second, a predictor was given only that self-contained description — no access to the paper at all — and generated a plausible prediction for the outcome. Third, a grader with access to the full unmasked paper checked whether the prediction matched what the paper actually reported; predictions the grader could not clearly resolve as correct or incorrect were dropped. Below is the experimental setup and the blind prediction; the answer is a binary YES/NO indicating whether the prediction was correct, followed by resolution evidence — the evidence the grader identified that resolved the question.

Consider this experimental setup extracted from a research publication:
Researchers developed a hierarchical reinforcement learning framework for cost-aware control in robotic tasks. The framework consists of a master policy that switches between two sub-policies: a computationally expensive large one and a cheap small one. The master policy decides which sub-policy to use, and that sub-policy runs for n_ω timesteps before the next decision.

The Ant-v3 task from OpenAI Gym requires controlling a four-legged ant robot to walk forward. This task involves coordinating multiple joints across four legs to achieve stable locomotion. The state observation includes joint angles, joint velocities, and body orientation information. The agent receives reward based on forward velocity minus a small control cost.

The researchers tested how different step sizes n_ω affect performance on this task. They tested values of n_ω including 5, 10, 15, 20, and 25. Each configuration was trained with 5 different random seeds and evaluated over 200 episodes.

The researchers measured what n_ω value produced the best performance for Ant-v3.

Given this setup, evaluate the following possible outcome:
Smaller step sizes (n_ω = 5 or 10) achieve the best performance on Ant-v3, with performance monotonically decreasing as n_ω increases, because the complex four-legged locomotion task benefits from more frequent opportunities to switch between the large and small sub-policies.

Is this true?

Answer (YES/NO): NO